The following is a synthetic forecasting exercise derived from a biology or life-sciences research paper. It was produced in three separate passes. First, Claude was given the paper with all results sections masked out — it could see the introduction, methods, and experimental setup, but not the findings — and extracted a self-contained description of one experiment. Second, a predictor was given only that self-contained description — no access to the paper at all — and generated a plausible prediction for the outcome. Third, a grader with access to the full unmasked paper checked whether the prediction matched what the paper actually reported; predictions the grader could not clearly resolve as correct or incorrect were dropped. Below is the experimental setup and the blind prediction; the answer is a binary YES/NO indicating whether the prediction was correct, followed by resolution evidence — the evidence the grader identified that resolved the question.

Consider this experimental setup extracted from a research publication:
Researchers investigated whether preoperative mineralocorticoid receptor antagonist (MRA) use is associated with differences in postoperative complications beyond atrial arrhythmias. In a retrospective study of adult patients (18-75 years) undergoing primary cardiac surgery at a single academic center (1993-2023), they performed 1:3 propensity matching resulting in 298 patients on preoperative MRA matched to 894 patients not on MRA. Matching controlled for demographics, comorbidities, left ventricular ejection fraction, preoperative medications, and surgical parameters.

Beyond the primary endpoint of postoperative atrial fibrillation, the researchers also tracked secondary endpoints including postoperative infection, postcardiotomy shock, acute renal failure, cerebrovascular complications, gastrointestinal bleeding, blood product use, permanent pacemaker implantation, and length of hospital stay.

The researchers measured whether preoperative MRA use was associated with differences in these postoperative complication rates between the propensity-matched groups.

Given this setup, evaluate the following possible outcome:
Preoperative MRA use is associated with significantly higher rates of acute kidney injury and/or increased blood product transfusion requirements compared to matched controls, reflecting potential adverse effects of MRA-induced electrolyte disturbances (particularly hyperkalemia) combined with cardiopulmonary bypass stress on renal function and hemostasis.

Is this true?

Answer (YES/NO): NO